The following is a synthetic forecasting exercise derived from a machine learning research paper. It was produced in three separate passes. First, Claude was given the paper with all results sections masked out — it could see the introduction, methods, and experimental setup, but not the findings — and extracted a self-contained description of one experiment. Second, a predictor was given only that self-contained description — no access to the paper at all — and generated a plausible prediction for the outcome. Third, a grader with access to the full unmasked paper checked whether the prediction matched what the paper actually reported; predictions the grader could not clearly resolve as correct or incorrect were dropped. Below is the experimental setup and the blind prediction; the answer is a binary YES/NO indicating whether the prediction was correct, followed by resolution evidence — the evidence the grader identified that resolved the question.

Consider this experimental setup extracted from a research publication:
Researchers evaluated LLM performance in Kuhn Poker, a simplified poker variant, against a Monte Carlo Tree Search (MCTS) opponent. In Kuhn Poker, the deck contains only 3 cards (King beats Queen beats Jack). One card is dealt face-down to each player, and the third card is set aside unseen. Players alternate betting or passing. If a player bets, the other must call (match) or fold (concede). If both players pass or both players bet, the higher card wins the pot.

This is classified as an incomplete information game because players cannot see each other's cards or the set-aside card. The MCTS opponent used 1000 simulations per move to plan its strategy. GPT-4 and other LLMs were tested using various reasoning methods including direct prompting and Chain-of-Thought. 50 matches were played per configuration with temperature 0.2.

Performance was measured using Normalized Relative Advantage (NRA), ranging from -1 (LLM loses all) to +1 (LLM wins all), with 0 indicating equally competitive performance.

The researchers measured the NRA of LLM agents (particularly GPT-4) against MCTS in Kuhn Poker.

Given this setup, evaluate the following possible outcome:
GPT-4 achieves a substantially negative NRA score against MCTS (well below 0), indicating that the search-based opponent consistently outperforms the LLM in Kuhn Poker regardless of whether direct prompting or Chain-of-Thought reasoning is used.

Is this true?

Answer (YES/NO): NO